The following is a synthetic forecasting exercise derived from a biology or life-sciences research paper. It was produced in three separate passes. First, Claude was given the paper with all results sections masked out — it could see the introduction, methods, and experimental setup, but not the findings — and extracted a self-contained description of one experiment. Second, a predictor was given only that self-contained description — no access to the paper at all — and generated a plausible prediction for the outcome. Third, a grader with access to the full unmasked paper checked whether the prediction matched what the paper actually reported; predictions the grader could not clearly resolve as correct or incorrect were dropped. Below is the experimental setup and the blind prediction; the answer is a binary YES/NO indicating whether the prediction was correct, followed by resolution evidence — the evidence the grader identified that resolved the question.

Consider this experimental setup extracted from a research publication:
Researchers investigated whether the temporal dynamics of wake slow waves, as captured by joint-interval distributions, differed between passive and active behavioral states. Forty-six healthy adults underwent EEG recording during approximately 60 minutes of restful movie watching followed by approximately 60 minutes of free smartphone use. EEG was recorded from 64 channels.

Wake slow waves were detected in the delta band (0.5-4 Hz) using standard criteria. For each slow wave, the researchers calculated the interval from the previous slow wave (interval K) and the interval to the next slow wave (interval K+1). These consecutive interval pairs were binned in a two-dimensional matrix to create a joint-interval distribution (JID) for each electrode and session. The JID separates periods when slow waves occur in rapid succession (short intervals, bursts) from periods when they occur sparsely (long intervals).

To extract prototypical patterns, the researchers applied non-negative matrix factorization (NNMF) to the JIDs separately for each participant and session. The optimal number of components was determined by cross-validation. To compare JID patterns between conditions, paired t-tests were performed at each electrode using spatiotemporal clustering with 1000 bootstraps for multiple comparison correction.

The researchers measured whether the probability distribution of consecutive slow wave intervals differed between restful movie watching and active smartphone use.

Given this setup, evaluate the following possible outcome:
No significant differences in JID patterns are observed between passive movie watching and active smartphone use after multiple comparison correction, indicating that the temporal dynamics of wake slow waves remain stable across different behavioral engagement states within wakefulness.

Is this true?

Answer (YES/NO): NO